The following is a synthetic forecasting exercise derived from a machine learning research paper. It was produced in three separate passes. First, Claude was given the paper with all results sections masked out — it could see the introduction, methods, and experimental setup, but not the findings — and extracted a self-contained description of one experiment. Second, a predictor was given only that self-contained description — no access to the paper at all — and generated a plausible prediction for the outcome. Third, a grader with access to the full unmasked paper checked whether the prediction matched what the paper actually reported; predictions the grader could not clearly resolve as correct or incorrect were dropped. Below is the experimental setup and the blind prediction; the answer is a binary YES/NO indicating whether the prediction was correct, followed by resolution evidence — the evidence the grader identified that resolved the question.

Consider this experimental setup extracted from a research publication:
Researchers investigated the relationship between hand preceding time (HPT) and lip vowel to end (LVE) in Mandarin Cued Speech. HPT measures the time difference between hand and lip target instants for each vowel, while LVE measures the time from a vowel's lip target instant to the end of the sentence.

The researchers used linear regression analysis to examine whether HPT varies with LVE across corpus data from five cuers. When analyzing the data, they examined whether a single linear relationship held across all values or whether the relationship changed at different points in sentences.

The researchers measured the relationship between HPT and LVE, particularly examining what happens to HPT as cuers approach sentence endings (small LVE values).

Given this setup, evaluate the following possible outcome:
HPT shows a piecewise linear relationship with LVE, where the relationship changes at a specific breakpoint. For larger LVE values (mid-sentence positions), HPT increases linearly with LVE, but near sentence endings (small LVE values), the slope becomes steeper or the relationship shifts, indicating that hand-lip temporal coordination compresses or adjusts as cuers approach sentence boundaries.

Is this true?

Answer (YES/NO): NO